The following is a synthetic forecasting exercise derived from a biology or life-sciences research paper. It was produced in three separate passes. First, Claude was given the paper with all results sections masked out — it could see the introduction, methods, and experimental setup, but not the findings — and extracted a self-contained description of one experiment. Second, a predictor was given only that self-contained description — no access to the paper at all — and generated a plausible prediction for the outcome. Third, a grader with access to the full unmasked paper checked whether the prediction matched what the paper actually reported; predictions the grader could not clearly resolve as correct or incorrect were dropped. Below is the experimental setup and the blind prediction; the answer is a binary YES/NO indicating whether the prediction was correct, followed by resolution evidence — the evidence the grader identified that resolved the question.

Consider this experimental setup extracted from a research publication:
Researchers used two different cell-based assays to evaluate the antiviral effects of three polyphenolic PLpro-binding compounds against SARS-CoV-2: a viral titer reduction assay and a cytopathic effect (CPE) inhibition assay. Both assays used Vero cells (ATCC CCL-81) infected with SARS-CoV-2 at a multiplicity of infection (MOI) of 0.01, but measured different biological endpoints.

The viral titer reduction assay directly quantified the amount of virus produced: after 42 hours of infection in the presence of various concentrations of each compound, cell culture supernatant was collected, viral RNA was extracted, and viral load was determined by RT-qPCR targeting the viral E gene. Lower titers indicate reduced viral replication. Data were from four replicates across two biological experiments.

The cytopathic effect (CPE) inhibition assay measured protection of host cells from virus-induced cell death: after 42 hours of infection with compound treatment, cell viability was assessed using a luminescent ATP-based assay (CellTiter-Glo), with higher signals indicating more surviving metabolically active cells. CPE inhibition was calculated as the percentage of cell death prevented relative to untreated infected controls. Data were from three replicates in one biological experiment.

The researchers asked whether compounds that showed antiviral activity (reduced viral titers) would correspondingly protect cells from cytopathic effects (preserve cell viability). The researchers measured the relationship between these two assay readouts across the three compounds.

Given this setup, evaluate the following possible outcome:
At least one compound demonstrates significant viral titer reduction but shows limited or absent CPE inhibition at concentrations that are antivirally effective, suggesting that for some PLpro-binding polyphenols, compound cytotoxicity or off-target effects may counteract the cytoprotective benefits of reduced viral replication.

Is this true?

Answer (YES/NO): NO